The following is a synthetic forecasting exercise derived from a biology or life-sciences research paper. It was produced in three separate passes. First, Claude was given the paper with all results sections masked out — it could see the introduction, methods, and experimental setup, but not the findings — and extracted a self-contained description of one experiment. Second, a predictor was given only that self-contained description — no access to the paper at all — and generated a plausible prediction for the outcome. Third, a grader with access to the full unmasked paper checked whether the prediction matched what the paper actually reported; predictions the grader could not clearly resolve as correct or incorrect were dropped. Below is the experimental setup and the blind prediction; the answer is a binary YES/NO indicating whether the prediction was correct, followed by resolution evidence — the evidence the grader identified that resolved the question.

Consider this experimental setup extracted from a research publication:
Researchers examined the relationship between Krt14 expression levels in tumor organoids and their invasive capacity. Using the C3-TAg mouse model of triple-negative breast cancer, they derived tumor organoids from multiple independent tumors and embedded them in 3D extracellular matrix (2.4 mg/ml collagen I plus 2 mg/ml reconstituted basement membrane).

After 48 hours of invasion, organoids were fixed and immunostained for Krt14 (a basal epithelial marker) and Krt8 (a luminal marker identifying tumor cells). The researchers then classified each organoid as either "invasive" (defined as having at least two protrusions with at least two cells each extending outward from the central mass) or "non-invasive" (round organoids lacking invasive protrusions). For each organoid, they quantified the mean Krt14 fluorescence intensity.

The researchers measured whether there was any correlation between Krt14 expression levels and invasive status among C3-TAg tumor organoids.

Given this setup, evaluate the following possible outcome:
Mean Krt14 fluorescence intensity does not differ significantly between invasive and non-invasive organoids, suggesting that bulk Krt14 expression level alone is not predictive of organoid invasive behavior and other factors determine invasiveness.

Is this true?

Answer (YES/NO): YES